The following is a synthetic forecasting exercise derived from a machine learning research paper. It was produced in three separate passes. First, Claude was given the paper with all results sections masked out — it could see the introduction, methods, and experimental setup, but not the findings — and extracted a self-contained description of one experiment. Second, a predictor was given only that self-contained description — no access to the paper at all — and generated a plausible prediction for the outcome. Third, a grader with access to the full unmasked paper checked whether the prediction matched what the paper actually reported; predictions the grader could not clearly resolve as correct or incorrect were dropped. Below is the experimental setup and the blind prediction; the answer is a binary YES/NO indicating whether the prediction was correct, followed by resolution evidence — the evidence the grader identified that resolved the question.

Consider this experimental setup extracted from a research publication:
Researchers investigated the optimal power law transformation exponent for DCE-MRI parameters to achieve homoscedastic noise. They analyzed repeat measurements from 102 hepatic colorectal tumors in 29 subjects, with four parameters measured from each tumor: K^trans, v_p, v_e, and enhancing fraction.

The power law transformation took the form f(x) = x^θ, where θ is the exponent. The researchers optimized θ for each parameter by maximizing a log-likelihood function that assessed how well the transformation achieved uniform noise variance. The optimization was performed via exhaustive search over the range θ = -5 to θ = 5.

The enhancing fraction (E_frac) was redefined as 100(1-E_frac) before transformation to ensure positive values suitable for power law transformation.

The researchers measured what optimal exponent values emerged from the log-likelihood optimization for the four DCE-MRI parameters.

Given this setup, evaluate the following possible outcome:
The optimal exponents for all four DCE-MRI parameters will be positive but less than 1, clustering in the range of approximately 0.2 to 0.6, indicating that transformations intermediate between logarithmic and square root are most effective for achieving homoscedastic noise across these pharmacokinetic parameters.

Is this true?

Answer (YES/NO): NO